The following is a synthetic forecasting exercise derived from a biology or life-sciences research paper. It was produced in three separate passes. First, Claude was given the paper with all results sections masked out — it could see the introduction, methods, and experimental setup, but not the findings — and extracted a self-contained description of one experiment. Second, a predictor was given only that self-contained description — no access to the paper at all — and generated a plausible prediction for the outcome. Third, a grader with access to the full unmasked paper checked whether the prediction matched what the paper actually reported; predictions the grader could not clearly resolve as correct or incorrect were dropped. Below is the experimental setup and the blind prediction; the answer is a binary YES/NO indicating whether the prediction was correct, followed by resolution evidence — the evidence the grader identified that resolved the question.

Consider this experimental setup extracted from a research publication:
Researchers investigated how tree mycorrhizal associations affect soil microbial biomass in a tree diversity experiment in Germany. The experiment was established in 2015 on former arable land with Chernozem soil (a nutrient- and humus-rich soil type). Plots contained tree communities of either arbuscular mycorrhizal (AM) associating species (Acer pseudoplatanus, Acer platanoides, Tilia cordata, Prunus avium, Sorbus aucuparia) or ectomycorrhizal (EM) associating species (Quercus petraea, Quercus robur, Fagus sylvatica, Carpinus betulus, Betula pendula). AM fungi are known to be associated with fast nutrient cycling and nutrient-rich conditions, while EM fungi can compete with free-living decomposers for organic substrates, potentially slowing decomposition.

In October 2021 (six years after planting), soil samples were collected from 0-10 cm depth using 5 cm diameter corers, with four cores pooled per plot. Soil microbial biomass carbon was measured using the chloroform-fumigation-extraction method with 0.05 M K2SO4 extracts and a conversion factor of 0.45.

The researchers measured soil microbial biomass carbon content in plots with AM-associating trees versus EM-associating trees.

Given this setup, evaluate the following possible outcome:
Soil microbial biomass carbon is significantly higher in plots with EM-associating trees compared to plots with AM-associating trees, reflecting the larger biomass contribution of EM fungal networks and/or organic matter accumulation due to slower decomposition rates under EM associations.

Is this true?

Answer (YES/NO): NO